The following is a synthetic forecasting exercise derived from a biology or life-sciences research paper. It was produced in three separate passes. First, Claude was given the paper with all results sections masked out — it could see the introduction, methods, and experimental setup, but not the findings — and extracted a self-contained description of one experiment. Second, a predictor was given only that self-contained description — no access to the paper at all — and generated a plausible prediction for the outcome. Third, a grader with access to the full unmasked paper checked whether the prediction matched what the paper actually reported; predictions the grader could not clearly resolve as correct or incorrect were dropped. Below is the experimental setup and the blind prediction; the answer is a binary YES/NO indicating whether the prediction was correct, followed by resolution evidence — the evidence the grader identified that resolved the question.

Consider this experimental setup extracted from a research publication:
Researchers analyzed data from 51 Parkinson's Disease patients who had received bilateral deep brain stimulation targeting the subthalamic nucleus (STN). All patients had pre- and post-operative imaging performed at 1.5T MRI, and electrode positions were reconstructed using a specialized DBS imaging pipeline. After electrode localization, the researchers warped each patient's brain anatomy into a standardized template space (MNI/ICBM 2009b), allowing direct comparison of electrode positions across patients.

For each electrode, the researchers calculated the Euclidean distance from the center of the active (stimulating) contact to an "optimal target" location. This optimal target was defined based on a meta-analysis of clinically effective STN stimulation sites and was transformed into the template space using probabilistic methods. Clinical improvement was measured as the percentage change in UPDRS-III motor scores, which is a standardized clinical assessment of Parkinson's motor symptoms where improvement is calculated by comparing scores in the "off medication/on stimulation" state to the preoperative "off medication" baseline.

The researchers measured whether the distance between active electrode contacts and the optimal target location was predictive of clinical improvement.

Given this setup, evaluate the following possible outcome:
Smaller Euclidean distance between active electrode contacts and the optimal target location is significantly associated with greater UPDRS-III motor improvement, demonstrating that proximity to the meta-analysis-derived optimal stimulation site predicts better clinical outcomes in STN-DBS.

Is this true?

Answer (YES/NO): YES